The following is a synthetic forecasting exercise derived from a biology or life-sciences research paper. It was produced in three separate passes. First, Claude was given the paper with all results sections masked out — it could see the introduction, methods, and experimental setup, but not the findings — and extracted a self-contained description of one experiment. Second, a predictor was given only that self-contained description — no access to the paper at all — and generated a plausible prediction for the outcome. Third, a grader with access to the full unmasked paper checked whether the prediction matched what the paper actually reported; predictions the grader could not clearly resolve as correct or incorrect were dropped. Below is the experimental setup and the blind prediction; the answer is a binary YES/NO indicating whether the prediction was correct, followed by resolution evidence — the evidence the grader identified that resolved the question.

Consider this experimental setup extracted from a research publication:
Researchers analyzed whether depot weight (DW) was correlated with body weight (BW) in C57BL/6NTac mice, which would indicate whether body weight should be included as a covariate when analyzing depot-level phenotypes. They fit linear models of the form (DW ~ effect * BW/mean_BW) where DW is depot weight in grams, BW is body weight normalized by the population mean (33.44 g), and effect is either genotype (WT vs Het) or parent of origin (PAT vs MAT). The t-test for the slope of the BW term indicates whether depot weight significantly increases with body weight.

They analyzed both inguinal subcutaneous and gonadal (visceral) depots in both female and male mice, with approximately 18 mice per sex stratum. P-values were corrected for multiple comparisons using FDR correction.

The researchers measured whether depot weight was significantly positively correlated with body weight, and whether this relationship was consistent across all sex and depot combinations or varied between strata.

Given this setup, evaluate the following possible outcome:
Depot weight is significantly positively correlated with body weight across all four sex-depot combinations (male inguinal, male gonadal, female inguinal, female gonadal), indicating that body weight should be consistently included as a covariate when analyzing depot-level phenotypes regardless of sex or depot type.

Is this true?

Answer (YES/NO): NO